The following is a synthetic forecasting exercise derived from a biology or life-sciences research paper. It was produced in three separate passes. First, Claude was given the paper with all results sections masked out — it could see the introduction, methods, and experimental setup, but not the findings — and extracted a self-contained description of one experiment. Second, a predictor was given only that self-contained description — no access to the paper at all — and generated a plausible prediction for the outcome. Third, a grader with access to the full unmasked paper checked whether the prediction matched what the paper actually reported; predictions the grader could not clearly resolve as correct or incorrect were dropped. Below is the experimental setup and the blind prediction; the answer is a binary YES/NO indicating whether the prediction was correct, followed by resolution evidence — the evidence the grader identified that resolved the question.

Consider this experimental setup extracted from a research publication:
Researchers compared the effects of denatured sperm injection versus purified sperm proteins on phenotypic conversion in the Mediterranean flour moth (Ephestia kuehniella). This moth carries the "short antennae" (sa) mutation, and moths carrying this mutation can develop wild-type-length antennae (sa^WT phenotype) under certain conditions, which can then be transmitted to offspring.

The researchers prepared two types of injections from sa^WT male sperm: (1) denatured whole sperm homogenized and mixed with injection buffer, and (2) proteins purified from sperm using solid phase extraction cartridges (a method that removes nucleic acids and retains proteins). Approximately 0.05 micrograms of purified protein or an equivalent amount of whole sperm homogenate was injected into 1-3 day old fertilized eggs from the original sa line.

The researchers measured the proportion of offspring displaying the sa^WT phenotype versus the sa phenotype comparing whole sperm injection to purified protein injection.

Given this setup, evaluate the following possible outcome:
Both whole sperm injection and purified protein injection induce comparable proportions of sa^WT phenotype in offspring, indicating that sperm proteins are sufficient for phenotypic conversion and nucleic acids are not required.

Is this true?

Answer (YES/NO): NO